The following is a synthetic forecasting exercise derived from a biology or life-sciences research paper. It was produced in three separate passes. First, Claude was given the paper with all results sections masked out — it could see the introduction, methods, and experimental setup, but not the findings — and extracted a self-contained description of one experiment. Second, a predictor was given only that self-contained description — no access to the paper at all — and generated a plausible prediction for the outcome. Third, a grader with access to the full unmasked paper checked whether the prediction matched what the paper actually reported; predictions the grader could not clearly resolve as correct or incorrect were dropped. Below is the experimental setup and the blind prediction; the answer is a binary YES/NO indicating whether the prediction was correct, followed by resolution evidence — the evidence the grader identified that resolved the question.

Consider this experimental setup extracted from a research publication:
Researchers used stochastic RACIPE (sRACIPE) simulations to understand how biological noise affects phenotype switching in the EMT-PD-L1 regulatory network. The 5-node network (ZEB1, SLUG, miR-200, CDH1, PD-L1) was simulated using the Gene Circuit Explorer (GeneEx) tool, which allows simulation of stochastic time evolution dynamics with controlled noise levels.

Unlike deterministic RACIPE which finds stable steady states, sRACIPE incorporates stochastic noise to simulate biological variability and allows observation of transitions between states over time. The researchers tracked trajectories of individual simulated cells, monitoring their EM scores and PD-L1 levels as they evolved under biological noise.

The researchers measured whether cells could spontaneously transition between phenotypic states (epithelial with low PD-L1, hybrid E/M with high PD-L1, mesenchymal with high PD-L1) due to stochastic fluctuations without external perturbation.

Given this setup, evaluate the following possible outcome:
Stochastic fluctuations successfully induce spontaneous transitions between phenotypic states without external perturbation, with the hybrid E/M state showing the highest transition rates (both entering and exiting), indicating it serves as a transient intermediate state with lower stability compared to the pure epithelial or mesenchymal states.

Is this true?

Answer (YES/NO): NO